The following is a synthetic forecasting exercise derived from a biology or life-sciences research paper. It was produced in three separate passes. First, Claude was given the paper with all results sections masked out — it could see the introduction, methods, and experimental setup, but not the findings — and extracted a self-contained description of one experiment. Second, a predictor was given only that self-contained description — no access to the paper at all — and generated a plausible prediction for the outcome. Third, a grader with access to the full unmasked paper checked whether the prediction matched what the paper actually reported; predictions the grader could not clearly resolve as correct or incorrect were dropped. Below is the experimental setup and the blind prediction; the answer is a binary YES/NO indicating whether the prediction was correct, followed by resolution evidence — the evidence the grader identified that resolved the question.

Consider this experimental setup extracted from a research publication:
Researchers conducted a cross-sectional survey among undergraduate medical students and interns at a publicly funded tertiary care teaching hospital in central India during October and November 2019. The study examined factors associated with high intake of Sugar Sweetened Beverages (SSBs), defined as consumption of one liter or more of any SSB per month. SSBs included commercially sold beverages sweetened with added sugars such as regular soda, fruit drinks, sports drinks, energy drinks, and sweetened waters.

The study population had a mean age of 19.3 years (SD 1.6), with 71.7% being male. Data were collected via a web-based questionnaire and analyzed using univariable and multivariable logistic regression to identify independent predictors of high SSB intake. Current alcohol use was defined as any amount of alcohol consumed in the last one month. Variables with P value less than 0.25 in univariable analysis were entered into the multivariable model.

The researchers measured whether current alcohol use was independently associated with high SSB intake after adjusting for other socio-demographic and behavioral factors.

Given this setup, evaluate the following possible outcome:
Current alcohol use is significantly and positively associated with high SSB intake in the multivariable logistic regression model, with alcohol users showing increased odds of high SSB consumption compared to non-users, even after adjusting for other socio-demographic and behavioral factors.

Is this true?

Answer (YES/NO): YES